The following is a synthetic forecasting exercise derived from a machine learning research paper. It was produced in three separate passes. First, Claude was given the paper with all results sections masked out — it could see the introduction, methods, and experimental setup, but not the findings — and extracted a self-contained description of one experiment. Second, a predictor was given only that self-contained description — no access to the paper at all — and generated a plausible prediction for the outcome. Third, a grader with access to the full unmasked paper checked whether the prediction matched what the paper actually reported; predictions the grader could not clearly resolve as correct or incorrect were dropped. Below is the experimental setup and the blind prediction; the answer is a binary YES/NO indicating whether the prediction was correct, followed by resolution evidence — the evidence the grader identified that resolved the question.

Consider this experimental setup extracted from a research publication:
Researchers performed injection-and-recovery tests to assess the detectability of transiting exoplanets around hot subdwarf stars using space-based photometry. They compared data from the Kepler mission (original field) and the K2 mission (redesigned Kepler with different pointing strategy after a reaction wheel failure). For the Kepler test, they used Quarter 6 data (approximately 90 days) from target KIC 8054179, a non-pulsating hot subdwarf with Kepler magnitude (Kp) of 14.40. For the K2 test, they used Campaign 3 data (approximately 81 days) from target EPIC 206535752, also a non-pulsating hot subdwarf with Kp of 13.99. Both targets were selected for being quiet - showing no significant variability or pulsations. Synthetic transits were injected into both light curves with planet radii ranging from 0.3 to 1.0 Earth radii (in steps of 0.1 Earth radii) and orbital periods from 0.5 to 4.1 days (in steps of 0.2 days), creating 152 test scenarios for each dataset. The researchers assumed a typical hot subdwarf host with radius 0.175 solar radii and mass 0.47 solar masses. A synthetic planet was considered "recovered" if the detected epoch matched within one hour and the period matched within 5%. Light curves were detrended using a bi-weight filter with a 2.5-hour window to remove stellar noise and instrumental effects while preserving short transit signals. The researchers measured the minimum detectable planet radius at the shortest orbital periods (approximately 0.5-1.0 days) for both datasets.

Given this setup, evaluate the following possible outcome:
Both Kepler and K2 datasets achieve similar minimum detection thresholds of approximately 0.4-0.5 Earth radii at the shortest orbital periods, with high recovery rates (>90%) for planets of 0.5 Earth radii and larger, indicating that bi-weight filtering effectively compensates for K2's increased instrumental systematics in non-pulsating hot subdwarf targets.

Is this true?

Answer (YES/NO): NO